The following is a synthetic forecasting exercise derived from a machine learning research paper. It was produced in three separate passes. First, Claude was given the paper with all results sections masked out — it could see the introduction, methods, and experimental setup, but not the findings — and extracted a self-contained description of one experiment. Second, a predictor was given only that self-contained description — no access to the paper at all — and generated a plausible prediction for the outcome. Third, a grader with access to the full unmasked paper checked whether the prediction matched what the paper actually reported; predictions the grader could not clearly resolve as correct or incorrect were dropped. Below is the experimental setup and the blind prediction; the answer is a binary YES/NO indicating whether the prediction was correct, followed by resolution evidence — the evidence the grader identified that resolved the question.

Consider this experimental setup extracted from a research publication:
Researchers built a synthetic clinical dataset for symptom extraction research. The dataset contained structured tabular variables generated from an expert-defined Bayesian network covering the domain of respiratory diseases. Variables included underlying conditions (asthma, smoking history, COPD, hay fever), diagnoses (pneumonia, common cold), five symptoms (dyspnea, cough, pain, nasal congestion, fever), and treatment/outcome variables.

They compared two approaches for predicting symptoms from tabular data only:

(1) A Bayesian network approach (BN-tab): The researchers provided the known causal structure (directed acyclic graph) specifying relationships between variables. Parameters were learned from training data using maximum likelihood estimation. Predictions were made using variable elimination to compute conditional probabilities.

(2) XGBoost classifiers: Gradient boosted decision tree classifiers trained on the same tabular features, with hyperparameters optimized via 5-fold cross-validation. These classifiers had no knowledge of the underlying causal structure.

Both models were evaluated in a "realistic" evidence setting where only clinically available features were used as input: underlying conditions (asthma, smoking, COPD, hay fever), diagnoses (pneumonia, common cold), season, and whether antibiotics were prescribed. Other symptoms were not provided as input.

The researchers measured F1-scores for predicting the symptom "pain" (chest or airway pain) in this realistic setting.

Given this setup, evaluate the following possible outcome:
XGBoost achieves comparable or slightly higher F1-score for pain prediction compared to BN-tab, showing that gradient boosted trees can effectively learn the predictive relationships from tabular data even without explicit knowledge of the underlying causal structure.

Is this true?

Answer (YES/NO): NO